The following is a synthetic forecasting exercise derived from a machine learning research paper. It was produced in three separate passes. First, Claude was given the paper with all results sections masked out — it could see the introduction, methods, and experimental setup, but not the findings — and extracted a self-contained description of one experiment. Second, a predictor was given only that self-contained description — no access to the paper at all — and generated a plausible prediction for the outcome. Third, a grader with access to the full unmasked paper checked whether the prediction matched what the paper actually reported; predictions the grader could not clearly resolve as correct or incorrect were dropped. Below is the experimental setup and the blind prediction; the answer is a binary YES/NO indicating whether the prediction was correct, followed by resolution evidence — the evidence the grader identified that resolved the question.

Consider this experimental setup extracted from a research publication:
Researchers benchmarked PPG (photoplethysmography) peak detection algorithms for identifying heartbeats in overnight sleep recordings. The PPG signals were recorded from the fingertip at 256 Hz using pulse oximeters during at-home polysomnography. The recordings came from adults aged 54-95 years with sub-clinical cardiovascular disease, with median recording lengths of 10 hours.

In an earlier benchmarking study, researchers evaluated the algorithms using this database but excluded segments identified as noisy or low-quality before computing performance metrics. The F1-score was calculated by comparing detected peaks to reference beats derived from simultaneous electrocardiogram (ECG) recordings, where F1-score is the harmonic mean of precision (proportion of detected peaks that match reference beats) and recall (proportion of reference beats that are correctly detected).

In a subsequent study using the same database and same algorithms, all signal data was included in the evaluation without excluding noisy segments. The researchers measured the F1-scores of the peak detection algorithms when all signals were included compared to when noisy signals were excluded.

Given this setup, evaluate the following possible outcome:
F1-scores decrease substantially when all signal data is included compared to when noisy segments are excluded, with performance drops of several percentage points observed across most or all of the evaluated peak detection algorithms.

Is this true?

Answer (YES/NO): YES